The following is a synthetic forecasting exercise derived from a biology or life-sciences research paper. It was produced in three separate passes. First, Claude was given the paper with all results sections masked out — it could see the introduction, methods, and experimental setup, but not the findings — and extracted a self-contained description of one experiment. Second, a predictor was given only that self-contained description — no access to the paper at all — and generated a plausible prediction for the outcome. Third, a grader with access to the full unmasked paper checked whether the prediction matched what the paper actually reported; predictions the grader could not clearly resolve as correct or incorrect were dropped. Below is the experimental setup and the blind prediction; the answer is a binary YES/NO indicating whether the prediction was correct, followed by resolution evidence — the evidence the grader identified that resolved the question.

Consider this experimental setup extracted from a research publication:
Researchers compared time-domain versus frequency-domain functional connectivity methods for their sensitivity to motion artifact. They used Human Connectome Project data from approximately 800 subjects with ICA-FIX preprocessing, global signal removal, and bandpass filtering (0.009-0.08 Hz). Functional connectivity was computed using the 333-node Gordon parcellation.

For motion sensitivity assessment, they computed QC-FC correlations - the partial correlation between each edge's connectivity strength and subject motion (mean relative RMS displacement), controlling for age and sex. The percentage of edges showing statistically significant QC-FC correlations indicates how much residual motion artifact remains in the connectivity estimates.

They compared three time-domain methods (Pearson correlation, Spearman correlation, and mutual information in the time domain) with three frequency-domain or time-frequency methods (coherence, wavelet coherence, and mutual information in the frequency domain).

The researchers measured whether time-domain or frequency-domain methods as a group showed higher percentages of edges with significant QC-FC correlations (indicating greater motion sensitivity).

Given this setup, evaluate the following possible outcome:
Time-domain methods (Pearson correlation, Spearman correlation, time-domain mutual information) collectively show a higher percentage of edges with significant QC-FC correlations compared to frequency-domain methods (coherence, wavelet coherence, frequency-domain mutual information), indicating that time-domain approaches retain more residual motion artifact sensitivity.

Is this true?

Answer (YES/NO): NO